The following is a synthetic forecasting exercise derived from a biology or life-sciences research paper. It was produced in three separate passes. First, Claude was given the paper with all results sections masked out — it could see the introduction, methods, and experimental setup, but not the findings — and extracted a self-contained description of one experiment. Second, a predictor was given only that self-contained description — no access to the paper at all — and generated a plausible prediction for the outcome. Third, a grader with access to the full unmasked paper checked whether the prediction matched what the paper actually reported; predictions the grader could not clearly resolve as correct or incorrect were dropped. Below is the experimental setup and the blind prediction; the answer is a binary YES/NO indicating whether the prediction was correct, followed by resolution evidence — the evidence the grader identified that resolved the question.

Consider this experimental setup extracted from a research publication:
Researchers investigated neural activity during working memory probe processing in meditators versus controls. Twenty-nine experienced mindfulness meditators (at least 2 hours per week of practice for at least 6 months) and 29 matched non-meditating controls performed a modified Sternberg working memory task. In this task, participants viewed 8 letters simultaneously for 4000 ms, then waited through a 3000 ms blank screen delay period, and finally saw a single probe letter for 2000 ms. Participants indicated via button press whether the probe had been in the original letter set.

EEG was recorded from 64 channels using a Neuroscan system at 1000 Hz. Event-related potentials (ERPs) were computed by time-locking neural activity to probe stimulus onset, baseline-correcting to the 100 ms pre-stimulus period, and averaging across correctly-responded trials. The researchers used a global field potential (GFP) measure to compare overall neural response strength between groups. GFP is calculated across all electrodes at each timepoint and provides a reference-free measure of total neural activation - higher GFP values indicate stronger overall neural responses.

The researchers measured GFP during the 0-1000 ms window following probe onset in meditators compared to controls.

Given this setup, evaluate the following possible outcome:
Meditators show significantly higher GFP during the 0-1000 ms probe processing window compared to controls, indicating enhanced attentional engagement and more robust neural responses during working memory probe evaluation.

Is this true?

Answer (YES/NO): NO